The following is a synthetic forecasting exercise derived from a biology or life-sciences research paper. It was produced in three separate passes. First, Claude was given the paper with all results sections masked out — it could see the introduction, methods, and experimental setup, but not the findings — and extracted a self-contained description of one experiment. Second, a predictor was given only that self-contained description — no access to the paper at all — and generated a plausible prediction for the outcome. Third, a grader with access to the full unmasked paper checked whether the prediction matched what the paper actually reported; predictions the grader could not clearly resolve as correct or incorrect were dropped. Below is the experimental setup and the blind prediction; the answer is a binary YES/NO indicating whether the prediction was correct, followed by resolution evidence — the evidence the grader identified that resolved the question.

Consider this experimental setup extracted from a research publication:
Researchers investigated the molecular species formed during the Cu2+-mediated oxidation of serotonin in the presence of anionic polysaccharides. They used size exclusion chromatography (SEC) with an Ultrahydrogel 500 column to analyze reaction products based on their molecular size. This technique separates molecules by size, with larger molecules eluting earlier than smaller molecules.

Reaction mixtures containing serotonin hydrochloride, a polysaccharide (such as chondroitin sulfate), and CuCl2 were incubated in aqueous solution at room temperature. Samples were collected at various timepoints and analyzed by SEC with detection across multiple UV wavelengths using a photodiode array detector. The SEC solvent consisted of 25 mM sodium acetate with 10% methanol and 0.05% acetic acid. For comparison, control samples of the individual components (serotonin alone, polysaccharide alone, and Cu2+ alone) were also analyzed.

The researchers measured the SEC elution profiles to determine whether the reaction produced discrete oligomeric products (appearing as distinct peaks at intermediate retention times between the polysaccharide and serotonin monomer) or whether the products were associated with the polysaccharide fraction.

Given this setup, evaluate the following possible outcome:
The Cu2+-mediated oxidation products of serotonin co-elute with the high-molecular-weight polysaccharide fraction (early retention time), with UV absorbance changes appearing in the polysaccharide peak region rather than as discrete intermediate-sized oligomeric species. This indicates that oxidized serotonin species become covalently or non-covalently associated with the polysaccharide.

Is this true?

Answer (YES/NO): YES